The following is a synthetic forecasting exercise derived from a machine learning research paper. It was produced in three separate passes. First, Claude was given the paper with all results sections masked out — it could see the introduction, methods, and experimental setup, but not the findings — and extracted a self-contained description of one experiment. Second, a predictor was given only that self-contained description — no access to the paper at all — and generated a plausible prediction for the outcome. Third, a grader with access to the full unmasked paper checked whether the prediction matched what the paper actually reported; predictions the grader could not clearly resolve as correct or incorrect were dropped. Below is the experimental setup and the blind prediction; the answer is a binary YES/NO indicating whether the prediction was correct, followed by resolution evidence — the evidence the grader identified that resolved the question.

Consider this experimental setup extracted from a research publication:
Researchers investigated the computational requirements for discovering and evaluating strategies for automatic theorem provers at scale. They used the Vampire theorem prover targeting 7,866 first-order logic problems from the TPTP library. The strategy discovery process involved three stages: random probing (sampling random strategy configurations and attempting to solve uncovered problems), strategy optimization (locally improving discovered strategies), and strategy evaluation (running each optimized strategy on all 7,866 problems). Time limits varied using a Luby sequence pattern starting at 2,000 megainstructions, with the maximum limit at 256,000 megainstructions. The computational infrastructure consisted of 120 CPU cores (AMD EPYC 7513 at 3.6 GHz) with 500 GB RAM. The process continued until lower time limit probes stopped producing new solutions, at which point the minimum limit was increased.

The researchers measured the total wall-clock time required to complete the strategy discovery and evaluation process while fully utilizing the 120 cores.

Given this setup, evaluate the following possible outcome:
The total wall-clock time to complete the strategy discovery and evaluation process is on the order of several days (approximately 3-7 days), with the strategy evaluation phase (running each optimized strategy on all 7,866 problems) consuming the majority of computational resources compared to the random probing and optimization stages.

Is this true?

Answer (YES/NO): NO